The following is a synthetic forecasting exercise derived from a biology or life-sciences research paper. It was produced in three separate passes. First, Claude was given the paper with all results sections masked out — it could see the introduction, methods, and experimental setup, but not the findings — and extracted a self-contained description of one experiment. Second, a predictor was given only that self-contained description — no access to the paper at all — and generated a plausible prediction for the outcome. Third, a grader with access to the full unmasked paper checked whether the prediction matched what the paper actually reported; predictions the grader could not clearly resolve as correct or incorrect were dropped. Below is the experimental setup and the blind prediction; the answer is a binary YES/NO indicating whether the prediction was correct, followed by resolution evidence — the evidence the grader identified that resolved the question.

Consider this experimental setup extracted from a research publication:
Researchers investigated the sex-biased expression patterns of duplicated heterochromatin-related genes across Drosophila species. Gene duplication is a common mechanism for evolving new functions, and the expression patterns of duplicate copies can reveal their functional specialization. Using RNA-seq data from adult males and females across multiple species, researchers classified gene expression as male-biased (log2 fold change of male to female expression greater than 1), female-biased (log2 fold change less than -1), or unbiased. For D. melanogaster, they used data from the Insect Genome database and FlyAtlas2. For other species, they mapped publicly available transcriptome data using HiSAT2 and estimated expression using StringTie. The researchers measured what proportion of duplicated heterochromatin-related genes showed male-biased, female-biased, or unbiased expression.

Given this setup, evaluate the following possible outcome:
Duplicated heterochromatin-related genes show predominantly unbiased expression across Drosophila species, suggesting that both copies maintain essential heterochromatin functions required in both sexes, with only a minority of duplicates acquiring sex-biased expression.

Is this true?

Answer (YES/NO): NO